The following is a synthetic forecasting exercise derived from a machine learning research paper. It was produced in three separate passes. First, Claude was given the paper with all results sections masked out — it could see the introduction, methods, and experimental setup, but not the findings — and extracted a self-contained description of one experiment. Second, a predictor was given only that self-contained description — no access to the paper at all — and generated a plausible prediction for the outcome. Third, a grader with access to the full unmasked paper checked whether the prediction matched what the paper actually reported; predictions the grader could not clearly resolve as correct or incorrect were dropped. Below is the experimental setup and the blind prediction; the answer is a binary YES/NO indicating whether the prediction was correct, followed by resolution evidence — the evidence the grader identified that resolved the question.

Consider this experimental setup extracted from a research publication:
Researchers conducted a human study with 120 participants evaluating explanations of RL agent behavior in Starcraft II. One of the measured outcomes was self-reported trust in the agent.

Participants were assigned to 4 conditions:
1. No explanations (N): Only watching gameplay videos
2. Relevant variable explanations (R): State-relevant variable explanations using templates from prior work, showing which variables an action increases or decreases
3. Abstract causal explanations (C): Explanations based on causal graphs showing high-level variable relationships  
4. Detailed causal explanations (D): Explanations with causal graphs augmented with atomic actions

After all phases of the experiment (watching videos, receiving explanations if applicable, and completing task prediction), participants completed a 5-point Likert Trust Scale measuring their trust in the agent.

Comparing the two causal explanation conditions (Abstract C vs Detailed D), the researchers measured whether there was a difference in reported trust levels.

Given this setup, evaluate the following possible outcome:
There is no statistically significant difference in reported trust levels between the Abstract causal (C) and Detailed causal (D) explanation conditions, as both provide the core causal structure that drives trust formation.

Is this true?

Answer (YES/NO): YES